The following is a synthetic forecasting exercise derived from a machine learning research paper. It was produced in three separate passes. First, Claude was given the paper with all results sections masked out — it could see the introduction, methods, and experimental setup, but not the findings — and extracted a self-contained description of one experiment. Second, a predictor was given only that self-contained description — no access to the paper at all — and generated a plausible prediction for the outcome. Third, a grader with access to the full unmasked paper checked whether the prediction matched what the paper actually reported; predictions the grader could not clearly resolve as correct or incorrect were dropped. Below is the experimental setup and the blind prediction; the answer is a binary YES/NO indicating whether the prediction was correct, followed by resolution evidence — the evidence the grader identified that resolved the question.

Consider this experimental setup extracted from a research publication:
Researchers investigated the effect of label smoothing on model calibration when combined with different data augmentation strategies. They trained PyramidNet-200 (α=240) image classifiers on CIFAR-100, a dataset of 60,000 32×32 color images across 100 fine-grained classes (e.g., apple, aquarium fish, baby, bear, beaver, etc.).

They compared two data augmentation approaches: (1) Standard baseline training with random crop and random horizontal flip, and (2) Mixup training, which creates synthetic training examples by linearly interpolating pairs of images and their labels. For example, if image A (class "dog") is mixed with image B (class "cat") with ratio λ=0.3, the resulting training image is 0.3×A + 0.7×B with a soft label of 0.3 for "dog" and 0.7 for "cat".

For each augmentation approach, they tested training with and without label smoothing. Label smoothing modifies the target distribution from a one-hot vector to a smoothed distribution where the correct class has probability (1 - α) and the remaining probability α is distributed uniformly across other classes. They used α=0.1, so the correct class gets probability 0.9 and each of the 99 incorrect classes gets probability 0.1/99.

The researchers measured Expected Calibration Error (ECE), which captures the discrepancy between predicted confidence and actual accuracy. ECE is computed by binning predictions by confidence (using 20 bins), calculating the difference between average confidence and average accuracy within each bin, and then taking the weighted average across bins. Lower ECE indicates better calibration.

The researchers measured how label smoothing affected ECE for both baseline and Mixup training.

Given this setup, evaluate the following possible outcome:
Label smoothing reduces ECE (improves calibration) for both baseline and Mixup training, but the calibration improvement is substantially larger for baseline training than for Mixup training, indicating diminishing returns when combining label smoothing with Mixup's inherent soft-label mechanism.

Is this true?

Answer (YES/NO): NO